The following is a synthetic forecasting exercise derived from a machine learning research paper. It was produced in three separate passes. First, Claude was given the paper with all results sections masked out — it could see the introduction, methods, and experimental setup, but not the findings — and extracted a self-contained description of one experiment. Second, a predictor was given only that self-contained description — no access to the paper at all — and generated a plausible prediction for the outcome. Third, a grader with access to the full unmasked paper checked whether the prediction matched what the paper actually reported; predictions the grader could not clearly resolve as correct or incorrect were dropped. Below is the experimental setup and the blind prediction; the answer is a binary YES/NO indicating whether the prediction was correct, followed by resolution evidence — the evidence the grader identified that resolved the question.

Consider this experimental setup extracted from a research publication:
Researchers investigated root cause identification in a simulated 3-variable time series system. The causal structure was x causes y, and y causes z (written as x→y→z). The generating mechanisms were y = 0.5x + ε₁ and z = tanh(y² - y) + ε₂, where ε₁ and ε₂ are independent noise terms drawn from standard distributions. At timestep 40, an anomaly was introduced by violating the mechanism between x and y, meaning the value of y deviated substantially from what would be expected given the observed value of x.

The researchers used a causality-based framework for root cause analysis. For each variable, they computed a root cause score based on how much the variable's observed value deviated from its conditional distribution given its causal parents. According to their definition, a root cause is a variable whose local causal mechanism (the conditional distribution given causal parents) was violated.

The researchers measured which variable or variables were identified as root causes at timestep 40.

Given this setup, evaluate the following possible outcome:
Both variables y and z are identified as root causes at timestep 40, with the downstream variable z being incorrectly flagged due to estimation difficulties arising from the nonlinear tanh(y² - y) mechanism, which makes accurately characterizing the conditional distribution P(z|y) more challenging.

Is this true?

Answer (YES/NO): NO